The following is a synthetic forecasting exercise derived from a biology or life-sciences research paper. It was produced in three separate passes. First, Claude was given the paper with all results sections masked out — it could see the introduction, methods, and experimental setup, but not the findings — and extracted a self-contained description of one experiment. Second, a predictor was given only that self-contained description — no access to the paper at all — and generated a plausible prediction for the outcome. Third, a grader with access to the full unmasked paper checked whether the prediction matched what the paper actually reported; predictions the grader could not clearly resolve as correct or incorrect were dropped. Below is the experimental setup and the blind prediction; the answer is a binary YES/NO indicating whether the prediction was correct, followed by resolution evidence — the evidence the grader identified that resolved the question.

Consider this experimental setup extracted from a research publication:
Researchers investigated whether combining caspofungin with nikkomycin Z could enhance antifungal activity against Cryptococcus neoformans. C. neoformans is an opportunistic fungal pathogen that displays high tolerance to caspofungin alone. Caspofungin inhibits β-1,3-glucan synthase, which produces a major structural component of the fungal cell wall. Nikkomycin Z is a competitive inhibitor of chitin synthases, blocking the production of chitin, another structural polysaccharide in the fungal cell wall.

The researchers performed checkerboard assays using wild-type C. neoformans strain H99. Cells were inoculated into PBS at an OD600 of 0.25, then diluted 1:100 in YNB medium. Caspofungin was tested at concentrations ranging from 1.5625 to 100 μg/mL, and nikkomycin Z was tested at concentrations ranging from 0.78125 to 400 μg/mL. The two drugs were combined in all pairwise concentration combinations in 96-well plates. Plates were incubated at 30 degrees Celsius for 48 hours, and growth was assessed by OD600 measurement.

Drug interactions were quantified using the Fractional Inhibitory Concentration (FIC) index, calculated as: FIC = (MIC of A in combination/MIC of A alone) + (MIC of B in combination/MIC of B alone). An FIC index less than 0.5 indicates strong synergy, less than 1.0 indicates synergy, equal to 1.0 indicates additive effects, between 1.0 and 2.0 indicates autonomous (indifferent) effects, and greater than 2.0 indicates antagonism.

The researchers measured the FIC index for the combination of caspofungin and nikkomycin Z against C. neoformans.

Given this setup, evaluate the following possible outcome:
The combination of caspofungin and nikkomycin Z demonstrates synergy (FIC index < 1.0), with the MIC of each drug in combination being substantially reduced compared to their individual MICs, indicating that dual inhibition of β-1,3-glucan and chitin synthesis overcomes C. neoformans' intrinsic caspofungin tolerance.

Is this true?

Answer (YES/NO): NO